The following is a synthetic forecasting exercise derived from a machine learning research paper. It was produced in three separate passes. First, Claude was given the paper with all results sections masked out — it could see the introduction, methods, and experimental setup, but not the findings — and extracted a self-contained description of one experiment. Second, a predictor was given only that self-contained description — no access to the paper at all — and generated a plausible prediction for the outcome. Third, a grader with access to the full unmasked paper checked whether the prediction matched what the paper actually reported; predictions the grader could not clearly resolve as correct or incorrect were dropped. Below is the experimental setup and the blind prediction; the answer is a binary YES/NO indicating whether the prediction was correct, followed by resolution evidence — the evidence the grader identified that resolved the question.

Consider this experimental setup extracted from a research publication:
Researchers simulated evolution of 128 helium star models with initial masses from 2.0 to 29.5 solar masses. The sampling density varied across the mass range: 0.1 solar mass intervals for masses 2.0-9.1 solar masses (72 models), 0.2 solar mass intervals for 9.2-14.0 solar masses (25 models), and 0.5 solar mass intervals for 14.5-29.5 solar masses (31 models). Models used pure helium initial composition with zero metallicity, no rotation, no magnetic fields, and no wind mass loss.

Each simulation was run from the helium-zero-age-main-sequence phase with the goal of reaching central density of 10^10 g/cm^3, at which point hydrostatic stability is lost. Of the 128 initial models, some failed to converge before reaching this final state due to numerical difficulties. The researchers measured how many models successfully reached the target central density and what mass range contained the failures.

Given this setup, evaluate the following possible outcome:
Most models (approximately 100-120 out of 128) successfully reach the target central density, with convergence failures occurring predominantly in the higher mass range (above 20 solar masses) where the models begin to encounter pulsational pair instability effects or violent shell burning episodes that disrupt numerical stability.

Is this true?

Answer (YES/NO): NO